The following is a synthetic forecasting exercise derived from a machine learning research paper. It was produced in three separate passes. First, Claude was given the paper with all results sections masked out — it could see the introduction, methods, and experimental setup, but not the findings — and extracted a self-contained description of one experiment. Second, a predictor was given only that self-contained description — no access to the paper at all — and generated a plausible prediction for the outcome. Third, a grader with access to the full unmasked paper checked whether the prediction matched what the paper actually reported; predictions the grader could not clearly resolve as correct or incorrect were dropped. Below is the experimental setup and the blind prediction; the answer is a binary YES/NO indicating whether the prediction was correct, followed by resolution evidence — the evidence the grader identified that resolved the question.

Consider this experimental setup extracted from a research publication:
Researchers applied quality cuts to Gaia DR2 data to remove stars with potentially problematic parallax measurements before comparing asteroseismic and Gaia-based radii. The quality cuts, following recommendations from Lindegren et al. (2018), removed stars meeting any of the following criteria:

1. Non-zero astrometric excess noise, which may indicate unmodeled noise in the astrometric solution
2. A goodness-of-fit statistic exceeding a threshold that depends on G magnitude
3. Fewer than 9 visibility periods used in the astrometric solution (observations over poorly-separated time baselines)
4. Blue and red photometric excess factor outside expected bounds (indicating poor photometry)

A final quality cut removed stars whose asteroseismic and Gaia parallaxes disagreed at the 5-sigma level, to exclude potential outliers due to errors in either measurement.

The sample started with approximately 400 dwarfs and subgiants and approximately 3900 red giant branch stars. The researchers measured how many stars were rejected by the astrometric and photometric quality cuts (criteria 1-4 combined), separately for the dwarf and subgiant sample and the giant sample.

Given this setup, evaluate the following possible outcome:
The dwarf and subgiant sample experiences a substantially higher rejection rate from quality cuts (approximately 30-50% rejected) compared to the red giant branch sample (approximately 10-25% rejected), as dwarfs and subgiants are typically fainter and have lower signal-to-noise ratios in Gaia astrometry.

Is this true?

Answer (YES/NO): NO